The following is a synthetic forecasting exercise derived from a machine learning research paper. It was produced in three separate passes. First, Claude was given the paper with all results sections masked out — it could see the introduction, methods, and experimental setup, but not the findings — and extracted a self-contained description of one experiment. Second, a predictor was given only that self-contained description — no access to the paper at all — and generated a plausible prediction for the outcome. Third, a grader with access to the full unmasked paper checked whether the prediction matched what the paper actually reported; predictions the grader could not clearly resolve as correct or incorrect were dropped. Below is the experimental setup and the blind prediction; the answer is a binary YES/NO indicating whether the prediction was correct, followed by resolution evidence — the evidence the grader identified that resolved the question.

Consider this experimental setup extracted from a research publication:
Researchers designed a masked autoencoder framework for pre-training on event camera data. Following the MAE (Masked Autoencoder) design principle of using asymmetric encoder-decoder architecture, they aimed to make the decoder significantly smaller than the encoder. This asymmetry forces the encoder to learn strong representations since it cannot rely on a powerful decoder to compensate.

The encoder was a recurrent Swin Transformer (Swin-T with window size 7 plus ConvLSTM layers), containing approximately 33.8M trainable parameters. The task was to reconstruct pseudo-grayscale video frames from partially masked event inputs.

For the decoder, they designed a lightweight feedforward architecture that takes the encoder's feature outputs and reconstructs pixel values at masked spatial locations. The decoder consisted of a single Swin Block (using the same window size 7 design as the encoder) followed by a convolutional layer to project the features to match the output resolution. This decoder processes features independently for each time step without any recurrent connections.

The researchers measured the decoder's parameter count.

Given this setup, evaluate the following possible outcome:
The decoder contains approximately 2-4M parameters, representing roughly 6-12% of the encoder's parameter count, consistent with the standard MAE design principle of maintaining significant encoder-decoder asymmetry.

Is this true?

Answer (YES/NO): YES